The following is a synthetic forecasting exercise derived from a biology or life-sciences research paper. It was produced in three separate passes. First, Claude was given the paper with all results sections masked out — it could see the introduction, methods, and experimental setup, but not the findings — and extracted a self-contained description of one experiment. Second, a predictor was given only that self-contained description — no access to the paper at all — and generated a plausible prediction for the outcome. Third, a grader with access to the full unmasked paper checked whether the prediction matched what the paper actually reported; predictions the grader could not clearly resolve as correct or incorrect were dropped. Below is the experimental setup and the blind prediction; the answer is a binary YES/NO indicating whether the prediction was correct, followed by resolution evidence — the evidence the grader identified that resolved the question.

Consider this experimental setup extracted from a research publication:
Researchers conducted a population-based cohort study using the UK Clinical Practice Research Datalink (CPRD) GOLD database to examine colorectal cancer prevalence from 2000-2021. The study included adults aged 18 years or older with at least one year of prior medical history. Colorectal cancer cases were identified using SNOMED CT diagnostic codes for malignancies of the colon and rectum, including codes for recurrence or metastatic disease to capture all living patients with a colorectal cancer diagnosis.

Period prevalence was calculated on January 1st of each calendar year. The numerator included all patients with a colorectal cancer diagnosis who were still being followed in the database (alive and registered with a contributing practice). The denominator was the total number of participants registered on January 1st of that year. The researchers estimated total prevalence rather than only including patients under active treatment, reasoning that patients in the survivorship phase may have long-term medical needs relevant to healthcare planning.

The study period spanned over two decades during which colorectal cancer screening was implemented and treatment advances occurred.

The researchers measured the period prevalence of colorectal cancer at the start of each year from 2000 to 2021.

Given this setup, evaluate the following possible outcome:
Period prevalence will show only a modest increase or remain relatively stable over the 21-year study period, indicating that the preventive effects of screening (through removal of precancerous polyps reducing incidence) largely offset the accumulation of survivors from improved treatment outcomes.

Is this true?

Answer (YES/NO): NO